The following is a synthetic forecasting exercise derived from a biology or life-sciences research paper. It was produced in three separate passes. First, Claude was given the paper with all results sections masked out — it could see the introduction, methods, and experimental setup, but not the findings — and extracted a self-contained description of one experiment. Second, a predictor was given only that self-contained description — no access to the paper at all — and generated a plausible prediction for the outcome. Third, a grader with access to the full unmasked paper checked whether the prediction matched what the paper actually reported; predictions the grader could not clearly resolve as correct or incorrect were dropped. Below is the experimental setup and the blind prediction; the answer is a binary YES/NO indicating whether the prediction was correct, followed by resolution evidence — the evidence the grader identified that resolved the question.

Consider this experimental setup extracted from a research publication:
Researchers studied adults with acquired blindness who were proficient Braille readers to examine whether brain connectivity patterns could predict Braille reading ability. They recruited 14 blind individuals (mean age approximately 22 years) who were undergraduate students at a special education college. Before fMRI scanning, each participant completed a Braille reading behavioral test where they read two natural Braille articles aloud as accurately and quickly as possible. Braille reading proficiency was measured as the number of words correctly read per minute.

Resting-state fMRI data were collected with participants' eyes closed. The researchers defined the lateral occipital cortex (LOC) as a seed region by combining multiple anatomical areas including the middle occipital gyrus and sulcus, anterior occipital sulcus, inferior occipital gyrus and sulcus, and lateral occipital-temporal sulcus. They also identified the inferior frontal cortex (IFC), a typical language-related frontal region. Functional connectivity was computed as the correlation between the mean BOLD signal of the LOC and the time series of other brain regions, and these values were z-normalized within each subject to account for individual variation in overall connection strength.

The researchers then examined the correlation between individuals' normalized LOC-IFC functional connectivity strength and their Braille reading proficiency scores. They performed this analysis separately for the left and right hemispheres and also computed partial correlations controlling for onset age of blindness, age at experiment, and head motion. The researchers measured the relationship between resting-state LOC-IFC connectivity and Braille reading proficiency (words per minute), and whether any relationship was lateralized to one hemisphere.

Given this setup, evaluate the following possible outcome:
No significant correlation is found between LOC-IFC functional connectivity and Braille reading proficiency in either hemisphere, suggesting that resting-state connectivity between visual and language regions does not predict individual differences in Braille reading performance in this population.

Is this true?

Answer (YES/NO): NO